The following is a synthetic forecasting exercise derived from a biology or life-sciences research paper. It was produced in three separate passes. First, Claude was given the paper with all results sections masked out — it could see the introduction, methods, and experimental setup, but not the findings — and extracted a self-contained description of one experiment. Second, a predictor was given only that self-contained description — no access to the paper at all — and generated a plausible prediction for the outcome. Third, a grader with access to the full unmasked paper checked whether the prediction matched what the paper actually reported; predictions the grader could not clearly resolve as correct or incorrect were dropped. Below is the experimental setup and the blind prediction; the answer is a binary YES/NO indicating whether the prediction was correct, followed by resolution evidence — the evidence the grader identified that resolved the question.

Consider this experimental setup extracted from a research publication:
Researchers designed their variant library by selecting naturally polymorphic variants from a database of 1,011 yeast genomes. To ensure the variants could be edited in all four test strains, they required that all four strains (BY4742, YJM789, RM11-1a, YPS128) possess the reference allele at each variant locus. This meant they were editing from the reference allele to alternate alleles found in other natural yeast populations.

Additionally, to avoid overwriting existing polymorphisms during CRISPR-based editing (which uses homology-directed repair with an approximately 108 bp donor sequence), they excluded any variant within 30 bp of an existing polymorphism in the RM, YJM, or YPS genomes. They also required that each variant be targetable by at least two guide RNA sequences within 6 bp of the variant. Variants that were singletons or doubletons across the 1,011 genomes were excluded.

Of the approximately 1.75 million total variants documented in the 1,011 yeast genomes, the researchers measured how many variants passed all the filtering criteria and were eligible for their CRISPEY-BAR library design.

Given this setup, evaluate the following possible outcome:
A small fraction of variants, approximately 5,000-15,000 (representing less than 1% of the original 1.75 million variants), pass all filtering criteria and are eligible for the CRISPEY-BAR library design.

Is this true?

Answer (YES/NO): NO